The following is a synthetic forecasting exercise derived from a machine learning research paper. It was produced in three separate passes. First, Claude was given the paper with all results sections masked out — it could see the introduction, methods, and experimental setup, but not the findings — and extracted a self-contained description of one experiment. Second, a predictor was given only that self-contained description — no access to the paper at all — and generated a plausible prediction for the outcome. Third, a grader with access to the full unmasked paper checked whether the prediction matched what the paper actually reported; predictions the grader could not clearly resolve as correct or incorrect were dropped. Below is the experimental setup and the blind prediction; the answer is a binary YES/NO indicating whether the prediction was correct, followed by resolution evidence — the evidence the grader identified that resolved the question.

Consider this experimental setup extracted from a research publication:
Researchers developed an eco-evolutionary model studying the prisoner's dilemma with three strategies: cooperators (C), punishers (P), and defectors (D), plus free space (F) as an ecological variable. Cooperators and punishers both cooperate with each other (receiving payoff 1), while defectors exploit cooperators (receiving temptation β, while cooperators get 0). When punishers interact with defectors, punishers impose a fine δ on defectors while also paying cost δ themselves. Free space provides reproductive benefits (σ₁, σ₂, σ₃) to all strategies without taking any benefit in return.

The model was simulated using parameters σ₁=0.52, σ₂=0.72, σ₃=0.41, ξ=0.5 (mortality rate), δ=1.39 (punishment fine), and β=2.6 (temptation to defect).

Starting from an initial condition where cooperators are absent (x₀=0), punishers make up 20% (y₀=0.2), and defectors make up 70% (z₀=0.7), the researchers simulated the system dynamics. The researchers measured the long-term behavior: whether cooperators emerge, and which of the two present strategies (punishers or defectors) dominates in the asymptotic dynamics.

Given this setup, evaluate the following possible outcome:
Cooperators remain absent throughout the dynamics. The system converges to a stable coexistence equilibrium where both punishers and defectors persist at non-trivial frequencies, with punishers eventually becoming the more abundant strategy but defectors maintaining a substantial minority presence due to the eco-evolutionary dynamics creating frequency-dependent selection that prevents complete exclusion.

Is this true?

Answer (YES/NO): NO